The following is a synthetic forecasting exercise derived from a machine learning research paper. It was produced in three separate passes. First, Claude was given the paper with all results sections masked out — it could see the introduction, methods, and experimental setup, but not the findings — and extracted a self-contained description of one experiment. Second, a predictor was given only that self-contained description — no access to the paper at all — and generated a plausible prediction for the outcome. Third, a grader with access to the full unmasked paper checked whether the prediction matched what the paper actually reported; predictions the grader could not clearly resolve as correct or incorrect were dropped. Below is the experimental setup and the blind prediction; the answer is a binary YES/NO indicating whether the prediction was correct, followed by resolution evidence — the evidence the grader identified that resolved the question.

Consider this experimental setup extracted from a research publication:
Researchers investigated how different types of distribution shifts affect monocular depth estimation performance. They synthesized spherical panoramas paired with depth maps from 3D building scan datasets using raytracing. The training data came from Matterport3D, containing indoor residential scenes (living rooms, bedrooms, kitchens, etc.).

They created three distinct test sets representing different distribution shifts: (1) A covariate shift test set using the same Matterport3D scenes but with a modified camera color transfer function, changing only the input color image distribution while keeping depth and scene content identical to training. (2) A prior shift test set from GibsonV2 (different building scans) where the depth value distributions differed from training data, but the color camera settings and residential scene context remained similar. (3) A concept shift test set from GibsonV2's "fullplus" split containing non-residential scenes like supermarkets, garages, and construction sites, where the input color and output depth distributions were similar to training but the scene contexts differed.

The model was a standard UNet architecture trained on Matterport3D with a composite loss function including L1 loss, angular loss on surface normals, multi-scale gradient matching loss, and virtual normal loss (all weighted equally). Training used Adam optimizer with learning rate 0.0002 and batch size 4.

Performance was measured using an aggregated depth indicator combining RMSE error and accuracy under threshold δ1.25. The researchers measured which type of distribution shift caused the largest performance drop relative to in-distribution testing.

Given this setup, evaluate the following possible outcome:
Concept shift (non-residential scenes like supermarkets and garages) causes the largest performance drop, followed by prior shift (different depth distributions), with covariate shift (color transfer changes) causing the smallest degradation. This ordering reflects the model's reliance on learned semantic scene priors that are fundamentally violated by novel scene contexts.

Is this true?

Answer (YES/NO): NO